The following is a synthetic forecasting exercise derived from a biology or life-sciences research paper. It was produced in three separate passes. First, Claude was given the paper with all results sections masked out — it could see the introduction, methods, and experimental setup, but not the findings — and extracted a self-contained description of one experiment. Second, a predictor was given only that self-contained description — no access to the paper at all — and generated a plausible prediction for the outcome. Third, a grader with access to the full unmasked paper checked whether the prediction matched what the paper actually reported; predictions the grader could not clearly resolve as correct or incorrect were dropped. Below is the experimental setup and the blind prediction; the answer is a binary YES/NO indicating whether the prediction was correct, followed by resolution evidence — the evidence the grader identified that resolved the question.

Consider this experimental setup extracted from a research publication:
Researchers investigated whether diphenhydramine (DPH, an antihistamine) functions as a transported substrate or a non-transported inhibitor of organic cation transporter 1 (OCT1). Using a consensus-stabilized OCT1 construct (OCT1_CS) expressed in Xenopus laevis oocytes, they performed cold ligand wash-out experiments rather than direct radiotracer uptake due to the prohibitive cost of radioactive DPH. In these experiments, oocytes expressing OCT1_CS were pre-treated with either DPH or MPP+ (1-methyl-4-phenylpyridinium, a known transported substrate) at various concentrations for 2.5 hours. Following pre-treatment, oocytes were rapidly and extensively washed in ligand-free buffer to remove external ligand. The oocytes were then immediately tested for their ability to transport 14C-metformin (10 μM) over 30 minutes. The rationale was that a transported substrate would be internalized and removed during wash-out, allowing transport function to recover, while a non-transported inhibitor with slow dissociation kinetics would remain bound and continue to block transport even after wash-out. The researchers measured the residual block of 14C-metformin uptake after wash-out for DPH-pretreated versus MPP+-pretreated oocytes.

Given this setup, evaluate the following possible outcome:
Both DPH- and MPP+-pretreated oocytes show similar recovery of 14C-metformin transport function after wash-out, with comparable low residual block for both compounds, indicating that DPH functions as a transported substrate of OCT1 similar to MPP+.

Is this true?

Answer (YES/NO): NO